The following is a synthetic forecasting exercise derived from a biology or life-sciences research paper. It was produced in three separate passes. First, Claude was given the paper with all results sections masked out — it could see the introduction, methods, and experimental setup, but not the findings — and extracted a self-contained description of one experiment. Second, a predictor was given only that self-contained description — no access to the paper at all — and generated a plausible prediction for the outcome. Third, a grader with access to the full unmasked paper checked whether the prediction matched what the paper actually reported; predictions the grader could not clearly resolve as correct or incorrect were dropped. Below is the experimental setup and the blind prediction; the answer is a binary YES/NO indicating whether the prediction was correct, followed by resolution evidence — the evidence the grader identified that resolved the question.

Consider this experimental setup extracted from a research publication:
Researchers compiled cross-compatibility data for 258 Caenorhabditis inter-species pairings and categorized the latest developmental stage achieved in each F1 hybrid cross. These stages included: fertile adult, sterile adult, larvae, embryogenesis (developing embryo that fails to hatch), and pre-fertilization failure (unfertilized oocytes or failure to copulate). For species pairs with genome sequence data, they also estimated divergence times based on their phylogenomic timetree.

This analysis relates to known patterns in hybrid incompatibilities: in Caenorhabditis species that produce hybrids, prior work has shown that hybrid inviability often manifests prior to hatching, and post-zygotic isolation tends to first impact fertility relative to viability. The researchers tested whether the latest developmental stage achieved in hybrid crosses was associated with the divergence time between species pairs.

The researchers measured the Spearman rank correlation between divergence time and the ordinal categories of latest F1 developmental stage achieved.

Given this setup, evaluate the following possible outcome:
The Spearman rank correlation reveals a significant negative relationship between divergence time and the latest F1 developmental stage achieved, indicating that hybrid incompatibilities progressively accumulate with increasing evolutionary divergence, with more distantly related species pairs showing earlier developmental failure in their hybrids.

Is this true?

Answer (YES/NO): NO